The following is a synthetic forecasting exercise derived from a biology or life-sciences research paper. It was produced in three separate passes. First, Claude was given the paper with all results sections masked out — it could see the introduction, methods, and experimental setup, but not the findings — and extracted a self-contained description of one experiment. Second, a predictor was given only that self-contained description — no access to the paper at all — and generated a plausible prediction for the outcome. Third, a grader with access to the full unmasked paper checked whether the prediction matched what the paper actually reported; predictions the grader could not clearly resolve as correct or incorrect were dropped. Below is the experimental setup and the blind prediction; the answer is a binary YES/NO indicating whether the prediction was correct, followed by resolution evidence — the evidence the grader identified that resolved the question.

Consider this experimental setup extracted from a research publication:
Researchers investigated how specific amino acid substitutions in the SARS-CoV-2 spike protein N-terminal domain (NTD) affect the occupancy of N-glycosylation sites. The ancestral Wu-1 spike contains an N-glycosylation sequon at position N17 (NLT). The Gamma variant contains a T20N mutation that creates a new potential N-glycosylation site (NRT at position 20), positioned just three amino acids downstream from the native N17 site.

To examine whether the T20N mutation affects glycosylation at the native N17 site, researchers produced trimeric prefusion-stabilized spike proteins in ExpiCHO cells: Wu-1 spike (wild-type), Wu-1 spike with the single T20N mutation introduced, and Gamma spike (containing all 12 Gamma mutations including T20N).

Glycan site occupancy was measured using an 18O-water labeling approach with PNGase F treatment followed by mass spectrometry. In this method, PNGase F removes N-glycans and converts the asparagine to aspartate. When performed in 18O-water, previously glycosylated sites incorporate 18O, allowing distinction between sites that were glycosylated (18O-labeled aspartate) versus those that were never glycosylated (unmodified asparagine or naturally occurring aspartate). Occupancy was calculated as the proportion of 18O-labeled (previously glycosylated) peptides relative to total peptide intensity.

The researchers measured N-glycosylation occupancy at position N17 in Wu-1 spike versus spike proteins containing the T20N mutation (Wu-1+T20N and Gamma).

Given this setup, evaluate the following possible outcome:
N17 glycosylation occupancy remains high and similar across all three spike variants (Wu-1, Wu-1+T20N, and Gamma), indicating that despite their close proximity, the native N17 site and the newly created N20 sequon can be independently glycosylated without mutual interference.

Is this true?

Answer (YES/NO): NO